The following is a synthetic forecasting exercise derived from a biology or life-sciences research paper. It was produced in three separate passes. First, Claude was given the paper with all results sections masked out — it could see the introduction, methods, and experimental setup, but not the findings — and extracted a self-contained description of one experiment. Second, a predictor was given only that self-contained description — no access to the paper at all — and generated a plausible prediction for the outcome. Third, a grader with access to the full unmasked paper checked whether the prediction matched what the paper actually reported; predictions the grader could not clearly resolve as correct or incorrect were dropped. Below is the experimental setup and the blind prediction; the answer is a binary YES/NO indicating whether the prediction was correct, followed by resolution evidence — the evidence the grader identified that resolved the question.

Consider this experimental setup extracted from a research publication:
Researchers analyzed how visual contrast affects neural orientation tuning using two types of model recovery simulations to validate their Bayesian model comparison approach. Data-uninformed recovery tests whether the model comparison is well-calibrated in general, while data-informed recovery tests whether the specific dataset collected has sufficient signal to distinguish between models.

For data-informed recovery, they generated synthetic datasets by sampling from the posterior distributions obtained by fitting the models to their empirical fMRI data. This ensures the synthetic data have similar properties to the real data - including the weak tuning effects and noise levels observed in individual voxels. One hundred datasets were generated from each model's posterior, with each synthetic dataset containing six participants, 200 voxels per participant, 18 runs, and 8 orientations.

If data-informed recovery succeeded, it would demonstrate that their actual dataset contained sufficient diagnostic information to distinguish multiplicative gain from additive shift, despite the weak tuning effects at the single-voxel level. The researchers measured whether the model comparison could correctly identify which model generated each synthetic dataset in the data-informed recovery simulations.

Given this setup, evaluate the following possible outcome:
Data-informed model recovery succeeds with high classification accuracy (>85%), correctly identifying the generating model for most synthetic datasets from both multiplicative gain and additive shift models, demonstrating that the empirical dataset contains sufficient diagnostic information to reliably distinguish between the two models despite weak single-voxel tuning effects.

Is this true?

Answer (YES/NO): YES